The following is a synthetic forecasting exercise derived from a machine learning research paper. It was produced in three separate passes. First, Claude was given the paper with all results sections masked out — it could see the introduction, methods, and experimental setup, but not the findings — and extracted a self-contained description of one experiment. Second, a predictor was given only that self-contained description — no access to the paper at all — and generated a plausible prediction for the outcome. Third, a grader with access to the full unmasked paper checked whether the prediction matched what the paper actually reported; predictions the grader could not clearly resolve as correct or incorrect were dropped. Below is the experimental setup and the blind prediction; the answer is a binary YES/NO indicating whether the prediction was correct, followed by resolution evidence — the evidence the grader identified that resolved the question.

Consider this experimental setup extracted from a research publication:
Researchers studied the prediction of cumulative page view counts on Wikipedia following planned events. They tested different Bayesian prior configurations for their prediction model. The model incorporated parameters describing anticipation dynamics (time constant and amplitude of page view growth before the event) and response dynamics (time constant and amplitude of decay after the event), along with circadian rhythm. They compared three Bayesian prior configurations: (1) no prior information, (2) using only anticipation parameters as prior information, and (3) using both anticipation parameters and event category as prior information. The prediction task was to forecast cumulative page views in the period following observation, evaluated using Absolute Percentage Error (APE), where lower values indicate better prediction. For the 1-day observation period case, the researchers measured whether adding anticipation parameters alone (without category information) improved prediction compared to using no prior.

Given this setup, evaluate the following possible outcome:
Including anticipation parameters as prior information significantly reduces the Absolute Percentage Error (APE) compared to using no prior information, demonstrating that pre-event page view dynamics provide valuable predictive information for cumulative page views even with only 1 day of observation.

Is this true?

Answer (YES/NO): NO